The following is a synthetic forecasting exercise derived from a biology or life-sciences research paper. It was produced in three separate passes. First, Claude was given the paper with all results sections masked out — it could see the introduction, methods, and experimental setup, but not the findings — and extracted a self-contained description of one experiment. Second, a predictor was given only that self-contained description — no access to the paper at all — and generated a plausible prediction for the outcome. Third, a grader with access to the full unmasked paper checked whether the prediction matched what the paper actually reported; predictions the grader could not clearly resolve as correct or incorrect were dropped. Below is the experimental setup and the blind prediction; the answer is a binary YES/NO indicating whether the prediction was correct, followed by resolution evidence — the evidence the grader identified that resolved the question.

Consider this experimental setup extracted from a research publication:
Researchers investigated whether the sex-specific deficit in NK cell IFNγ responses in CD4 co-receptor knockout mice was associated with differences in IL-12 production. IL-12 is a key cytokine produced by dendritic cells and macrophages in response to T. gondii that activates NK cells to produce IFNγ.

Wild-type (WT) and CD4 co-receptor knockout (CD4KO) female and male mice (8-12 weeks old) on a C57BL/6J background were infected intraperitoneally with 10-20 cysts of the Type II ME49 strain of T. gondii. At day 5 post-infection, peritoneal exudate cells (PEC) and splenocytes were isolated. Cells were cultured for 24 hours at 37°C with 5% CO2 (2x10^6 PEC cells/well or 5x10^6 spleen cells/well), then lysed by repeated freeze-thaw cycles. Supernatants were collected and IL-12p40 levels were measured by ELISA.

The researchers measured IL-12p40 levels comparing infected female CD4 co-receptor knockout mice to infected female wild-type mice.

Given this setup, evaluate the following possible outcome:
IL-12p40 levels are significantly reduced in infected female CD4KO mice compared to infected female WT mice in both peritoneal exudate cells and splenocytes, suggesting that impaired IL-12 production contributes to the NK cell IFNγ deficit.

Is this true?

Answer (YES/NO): NO